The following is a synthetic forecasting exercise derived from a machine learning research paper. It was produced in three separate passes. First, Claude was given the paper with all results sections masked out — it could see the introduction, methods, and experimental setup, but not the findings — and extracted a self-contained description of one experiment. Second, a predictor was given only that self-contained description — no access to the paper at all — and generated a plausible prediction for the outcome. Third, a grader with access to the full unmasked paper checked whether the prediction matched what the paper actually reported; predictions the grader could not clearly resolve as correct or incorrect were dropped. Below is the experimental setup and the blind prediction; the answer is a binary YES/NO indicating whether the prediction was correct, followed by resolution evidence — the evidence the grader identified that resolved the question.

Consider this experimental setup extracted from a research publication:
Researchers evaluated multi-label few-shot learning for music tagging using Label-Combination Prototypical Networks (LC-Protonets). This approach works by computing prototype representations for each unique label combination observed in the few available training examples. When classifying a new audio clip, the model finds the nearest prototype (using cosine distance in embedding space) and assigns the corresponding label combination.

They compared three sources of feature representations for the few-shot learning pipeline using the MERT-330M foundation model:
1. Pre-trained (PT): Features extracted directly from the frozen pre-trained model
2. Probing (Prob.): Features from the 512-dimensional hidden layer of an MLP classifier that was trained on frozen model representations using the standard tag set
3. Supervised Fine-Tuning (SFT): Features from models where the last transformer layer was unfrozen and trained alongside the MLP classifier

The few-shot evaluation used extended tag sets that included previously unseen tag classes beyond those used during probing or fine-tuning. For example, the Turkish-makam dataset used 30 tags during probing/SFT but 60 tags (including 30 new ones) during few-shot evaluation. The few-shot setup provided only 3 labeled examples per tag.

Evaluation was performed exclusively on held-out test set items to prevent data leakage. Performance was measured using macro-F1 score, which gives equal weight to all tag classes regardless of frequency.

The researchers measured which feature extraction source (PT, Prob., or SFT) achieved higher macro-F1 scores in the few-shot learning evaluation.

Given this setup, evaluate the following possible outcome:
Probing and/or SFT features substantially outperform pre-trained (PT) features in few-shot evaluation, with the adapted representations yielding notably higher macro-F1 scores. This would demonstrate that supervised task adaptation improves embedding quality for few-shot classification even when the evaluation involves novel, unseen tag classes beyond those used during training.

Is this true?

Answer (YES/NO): YES